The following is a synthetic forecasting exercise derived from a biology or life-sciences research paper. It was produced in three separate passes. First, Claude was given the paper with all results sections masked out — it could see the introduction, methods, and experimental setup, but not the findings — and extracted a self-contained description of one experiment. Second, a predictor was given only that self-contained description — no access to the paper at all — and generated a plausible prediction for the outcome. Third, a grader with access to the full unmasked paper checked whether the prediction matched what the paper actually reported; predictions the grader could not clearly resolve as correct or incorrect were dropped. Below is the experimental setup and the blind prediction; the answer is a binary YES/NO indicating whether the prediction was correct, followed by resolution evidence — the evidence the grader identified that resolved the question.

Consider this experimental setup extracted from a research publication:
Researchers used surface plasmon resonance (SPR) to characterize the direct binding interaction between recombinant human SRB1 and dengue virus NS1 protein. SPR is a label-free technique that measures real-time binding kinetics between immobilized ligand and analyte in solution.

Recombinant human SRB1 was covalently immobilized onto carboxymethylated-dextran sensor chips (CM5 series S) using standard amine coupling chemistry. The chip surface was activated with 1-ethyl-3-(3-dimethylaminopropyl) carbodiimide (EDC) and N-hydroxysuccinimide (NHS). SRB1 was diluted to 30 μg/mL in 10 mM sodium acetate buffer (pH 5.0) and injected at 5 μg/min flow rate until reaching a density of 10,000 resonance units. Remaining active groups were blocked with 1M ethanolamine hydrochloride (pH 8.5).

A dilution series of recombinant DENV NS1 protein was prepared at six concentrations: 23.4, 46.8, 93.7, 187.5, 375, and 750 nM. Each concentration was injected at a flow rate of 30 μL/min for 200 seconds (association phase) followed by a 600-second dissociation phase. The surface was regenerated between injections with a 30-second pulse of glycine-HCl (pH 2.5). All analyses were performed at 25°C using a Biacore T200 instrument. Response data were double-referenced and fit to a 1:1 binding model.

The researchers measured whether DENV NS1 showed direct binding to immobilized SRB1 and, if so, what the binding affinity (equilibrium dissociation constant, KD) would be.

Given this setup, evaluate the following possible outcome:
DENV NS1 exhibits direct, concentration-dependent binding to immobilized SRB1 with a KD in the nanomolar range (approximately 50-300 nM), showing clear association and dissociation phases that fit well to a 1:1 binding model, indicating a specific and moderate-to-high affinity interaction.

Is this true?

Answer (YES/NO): YES